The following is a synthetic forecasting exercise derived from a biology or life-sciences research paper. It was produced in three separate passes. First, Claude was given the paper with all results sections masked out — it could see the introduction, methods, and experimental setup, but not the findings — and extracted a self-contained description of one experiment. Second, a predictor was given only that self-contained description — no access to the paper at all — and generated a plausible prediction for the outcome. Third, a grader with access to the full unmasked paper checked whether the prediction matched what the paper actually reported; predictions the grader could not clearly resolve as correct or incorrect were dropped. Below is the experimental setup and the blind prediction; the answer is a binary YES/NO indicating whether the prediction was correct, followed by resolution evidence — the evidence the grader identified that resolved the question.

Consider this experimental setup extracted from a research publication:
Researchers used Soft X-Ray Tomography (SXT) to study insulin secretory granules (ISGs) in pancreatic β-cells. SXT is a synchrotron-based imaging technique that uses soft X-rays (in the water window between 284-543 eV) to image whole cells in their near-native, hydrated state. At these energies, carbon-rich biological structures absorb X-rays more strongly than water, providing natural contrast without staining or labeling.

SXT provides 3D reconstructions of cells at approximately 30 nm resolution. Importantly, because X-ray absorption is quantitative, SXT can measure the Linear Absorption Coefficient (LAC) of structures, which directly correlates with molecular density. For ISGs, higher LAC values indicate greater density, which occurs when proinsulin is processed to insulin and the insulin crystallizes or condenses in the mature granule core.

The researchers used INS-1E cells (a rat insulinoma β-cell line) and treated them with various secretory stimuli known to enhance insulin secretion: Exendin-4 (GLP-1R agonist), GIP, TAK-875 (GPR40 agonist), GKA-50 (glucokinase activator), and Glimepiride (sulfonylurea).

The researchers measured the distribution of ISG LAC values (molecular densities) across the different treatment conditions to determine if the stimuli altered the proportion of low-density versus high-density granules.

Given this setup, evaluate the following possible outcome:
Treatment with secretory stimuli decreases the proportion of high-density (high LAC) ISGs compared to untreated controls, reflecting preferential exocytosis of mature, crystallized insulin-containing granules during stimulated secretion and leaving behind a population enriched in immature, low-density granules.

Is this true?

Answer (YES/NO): NO